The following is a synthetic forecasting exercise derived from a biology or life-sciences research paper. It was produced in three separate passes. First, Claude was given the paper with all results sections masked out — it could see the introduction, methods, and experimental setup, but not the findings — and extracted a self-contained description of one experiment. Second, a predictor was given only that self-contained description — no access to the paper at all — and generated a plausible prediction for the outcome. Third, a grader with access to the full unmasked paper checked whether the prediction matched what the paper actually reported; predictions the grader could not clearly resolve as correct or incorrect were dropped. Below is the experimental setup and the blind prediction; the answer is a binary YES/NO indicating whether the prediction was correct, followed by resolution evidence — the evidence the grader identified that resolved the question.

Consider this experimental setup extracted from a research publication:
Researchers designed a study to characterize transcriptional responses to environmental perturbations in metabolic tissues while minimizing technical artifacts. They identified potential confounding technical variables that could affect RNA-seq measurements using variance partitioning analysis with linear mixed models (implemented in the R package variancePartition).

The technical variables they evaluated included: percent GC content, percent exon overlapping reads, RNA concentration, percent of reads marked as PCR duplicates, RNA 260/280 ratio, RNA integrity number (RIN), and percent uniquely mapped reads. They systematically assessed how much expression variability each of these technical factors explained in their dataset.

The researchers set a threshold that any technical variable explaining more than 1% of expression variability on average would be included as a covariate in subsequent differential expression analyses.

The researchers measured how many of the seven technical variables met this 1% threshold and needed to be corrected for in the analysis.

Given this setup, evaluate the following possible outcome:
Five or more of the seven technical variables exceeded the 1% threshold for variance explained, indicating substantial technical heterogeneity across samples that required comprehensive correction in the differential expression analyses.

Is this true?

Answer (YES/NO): YES